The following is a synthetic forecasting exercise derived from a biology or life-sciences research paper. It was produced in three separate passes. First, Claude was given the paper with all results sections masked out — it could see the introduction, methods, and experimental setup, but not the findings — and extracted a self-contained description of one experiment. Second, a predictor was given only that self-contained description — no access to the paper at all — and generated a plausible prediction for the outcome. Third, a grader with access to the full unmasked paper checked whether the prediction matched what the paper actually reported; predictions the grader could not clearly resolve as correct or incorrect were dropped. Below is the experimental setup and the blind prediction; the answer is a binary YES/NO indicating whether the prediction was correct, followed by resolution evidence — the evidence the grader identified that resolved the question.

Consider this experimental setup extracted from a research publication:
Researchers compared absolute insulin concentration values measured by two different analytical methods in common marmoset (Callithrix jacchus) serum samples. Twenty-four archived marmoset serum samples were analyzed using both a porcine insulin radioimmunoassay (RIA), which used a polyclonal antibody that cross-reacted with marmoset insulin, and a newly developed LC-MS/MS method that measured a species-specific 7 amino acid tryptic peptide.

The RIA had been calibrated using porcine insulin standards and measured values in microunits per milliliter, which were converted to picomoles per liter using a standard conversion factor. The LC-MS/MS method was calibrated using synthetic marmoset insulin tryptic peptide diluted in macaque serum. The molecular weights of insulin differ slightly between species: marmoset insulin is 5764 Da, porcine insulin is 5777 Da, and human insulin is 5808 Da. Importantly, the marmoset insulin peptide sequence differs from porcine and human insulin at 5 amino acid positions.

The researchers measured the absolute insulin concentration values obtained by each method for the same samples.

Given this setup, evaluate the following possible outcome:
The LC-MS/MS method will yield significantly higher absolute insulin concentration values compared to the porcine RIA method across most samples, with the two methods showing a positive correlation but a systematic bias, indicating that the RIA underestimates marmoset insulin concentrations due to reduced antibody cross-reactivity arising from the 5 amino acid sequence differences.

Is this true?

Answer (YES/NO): YES